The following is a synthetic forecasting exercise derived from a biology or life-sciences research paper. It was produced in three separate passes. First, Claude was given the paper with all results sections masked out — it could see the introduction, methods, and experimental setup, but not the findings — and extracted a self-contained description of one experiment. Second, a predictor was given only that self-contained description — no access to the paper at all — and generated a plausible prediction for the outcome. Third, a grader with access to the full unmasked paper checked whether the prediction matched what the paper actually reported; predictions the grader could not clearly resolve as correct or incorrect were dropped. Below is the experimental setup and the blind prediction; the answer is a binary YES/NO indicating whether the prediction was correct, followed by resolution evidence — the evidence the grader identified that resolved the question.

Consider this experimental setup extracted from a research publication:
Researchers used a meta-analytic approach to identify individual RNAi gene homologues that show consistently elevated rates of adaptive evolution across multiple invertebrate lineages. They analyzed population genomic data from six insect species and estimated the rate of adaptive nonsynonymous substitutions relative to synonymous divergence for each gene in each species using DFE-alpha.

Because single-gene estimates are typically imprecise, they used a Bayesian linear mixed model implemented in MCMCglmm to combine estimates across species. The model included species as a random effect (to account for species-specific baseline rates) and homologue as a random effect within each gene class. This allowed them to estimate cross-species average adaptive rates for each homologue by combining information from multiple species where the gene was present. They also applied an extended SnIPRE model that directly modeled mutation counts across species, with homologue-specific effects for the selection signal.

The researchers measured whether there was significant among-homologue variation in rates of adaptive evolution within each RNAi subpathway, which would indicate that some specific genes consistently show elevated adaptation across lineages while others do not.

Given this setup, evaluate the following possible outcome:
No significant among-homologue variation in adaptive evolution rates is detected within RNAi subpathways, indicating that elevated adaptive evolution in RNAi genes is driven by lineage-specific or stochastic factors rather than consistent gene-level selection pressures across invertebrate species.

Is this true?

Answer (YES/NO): NO